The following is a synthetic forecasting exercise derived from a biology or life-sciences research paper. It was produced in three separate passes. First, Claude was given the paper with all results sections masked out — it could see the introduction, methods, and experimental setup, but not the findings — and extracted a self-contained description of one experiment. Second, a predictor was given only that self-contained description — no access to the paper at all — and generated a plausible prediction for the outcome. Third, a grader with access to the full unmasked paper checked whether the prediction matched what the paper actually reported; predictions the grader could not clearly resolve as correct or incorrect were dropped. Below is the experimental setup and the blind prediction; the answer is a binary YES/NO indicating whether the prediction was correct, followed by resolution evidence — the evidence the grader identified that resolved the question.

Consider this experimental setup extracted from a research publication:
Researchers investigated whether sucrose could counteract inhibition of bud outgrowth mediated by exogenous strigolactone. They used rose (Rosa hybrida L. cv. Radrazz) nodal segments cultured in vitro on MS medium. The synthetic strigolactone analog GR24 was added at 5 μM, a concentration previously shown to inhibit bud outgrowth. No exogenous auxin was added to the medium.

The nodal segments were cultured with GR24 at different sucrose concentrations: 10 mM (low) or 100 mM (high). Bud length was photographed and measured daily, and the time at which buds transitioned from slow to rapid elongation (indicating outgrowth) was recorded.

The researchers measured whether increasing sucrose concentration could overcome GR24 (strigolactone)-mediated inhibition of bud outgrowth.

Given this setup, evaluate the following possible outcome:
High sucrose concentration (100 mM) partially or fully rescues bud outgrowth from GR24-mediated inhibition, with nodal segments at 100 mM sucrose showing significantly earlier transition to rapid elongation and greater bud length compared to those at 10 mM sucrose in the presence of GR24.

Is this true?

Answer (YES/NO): YES